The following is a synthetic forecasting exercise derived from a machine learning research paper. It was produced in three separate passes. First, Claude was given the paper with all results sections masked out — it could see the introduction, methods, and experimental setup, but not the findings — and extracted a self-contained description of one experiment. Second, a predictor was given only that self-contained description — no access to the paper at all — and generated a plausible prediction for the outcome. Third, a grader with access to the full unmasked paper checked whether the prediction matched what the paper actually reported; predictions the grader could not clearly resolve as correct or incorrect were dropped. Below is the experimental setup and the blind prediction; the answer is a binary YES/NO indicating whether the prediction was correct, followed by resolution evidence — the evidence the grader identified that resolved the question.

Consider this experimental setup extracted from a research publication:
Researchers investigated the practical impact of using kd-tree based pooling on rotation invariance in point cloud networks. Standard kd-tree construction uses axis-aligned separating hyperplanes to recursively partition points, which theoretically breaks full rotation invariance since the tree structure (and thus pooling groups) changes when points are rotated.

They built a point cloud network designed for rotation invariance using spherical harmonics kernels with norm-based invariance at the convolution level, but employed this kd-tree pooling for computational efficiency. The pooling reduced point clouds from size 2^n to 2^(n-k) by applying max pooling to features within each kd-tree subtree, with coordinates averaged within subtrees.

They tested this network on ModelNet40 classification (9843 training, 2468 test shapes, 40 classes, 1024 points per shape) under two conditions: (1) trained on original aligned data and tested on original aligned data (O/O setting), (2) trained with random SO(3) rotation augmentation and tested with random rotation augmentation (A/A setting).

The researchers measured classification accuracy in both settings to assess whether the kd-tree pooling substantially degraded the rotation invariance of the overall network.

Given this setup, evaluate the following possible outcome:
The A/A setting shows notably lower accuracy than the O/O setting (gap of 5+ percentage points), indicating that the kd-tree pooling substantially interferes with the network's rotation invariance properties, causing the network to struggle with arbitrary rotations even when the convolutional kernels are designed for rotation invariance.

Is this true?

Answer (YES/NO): NO